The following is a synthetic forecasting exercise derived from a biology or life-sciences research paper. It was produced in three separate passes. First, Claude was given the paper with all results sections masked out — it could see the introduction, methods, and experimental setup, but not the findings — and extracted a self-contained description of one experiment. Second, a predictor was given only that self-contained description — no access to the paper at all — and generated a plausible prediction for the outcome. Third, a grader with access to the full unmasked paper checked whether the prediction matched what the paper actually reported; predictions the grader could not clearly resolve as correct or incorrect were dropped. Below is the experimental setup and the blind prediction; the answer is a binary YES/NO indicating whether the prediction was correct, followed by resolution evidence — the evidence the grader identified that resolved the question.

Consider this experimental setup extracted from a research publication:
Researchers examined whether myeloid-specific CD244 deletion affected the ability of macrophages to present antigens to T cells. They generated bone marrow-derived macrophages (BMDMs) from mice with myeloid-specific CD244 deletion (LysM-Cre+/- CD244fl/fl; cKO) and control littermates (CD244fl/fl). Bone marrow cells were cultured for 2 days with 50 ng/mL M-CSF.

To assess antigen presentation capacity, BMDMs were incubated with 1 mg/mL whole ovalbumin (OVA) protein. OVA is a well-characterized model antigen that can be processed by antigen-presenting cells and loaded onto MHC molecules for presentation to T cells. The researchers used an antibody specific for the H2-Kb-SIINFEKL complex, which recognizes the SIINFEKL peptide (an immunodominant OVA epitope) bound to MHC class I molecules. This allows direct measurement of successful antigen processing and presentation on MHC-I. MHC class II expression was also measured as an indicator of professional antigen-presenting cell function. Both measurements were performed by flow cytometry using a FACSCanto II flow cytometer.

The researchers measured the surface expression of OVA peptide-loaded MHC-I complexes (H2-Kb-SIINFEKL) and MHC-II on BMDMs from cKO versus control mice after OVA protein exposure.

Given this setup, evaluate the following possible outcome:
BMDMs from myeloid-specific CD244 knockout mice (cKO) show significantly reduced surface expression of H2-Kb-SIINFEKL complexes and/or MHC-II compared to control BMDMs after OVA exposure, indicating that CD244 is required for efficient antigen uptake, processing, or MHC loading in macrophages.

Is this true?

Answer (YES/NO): NO